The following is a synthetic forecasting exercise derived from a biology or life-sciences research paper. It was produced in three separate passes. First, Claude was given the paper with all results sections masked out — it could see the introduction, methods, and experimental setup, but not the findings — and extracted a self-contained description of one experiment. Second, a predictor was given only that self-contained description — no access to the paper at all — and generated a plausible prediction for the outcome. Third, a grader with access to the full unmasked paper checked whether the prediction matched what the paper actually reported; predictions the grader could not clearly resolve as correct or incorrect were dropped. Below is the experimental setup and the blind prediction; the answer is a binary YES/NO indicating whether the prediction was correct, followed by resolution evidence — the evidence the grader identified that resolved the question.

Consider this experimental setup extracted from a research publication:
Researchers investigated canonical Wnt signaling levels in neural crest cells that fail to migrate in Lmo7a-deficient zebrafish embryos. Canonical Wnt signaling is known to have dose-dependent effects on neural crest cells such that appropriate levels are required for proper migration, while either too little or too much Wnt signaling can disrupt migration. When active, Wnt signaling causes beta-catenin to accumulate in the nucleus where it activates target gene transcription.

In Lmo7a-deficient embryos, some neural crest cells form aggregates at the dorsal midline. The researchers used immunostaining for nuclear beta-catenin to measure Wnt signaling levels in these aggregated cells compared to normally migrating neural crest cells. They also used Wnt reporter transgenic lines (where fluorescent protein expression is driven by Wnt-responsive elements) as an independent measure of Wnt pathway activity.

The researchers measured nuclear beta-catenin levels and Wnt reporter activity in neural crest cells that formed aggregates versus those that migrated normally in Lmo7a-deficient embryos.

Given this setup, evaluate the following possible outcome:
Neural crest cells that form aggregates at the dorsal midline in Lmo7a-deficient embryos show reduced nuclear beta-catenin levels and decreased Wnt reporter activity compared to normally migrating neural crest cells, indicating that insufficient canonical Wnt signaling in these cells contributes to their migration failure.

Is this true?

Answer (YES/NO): NO